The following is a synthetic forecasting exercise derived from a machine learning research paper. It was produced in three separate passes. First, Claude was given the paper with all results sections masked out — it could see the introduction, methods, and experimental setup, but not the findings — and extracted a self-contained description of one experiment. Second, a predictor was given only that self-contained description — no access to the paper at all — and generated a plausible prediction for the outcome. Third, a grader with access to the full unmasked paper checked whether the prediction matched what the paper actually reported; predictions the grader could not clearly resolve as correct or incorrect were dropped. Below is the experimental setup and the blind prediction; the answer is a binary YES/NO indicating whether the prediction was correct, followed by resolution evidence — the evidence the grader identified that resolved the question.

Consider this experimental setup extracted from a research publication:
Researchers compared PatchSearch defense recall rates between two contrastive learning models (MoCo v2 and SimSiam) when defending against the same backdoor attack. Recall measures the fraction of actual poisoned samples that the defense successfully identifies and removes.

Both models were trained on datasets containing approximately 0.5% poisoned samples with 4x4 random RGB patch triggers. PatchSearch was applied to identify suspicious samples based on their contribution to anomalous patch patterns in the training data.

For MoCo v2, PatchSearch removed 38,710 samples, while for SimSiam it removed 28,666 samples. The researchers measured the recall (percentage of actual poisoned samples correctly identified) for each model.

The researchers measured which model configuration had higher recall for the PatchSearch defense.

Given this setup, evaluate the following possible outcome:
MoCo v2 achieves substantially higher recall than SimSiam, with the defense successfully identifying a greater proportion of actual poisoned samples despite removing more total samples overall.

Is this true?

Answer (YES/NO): NO